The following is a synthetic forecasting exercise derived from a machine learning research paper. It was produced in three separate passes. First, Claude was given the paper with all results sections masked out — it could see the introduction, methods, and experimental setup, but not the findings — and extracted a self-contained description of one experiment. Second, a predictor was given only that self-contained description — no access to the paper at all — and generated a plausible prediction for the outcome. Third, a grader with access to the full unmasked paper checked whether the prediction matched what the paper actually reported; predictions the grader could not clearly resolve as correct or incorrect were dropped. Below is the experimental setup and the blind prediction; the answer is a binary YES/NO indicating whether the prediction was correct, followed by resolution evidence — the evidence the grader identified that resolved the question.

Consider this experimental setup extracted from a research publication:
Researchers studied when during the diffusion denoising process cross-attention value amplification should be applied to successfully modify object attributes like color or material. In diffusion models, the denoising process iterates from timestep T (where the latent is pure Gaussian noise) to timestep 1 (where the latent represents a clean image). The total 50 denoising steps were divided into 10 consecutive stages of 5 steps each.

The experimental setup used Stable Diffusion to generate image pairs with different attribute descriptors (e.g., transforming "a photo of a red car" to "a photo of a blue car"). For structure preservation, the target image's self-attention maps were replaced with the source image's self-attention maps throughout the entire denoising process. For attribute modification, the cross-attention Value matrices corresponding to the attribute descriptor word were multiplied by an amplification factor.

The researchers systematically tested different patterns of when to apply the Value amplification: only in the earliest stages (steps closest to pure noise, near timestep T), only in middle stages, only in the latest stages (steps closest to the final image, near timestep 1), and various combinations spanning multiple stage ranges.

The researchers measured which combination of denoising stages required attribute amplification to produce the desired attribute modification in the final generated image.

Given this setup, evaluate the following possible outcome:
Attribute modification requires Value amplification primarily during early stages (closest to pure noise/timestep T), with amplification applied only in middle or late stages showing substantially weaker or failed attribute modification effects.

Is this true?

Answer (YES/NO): YES